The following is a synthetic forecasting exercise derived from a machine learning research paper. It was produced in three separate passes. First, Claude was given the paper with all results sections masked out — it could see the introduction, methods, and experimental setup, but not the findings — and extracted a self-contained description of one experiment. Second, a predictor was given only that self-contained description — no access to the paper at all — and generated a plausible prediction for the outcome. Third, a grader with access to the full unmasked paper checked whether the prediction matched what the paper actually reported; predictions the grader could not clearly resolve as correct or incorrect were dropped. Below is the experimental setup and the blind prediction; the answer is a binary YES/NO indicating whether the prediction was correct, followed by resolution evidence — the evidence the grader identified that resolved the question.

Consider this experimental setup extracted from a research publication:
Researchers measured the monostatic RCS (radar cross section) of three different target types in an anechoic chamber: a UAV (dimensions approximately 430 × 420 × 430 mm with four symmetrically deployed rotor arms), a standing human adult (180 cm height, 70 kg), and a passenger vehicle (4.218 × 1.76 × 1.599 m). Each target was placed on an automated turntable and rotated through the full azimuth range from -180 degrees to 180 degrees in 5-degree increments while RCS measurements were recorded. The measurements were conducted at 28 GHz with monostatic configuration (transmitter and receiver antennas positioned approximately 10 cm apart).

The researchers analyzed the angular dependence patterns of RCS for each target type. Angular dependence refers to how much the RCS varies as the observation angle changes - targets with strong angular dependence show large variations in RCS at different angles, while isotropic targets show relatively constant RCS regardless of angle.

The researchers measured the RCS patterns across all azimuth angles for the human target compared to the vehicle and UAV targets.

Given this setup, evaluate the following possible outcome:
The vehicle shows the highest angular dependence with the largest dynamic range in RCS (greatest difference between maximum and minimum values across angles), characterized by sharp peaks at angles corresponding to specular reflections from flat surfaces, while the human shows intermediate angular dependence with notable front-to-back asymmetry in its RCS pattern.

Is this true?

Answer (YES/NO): NO